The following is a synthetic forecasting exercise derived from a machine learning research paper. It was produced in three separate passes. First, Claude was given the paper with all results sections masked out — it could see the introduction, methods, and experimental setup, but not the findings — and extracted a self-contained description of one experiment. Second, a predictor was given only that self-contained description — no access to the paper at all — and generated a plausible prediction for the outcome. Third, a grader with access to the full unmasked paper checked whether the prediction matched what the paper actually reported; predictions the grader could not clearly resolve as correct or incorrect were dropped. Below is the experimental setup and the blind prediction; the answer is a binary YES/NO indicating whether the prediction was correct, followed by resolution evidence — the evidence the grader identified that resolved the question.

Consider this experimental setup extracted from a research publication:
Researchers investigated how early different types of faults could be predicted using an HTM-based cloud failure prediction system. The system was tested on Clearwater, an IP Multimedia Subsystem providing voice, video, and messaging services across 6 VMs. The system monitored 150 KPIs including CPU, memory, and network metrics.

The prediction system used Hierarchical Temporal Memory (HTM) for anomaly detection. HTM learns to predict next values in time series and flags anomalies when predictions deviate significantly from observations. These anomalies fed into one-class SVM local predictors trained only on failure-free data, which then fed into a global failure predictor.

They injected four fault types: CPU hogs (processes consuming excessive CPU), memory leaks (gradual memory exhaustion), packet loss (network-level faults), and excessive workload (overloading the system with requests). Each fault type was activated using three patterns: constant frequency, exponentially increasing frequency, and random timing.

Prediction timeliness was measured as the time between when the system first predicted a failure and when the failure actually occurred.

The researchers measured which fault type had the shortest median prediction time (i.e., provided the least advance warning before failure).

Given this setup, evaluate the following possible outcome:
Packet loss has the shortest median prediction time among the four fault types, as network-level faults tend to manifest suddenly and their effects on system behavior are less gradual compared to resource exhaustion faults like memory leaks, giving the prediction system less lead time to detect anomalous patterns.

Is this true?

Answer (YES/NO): NO